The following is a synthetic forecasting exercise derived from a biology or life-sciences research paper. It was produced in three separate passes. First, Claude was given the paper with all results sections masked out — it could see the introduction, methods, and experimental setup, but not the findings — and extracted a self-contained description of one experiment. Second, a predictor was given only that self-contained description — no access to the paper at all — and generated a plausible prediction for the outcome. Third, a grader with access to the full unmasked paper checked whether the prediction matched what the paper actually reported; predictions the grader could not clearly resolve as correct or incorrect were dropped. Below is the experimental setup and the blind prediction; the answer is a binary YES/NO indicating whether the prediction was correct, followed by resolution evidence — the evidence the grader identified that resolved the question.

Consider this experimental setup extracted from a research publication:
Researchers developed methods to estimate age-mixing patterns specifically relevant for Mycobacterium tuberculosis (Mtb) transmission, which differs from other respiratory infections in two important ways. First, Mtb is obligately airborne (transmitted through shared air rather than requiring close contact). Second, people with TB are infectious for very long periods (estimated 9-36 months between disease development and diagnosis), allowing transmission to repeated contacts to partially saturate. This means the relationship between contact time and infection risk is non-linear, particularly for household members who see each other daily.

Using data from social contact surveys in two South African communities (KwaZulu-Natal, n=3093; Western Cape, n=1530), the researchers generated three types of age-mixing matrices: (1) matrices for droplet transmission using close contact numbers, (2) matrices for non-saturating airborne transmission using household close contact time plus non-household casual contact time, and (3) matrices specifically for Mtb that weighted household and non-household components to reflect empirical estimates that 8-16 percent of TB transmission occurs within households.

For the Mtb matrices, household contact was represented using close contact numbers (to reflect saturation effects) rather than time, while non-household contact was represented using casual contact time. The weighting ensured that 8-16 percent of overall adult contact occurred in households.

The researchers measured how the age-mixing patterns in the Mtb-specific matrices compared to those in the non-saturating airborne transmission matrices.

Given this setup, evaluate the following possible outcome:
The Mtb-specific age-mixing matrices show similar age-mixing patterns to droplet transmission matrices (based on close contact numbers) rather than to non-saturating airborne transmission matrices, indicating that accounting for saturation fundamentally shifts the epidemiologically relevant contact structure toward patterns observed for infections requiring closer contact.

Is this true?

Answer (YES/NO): NO